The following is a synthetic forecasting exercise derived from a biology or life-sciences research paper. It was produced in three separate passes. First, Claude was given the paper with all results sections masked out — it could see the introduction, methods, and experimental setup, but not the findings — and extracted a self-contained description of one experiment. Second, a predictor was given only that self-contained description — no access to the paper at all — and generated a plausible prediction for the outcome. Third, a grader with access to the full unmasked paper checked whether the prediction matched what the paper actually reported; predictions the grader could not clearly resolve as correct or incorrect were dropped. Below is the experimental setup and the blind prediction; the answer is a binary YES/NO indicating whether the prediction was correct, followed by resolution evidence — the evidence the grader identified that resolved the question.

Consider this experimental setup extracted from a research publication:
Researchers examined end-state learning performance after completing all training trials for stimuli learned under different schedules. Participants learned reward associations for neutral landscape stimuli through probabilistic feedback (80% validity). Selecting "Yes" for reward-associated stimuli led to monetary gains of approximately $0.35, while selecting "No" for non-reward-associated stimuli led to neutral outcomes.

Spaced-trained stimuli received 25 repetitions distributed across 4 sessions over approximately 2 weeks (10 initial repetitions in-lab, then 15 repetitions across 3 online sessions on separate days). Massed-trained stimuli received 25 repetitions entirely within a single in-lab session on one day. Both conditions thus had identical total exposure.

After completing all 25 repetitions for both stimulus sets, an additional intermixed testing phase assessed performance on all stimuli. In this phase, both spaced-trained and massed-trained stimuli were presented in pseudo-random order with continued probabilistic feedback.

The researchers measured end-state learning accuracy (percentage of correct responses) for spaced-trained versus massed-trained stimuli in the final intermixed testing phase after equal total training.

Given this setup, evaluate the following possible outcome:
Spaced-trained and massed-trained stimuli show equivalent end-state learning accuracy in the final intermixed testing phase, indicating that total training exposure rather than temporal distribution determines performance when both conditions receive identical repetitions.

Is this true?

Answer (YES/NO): YES